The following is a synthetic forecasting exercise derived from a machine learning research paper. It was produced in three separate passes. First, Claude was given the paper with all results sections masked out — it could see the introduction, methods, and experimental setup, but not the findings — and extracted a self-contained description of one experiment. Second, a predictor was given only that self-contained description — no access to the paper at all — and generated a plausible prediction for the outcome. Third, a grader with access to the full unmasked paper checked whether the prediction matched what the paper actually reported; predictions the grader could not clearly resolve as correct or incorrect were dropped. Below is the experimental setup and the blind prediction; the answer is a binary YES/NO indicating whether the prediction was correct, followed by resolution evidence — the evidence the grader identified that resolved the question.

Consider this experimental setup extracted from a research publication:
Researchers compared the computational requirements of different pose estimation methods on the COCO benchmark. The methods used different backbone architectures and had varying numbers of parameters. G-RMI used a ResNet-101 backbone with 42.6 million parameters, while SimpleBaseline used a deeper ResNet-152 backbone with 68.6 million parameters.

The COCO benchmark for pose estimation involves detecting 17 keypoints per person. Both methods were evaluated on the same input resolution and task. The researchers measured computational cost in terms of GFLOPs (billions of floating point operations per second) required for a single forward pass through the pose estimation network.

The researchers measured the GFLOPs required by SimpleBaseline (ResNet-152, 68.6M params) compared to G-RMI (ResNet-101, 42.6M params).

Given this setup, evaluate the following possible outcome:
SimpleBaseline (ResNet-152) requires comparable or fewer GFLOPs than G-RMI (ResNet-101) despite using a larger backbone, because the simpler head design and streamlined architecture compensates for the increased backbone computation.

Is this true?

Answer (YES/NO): YES